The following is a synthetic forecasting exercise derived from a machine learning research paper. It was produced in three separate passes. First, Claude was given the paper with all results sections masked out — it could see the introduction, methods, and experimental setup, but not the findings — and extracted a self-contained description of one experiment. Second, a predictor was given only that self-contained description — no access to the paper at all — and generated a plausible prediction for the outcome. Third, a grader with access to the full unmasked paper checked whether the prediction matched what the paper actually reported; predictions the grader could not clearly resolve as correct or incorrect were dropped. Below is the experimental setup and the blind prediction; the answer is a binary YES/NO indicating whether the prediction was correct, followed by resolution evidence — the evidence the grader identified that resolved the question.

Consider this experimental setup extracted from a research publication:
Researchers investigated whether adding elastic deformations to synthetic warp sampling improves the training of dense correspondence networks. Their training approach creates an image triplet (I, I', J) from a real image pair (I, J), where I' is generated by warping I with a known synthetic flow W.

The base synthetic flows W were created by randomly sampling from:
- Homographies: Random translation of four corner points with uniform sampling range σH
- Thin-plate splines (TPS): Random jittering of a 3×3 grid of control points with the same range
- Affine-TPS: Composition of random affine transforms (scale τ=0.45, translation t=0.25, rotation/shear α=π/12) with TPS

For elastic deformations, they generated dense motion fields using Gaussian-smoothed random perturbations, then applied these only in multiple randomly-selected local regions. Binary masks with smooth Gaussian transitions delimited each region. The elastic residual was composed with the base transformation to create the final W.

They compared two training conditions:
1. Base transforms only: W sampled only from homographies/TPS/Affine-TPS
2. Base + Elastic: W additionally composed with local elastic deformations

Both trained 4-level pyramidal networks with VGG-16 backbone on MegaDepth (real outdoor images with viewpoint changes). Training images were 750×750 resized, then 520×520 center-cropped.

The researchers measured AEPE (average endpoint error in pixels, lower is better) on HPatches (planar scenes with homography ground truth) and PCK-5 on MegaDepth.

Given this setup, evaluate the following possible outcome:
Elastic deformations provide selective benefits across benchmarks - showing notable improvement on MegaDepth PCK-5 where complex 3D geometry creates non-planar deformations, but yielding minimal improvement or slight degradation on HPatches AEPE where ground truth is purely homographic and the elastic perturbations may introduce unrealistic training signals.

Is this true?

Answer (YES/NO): NO